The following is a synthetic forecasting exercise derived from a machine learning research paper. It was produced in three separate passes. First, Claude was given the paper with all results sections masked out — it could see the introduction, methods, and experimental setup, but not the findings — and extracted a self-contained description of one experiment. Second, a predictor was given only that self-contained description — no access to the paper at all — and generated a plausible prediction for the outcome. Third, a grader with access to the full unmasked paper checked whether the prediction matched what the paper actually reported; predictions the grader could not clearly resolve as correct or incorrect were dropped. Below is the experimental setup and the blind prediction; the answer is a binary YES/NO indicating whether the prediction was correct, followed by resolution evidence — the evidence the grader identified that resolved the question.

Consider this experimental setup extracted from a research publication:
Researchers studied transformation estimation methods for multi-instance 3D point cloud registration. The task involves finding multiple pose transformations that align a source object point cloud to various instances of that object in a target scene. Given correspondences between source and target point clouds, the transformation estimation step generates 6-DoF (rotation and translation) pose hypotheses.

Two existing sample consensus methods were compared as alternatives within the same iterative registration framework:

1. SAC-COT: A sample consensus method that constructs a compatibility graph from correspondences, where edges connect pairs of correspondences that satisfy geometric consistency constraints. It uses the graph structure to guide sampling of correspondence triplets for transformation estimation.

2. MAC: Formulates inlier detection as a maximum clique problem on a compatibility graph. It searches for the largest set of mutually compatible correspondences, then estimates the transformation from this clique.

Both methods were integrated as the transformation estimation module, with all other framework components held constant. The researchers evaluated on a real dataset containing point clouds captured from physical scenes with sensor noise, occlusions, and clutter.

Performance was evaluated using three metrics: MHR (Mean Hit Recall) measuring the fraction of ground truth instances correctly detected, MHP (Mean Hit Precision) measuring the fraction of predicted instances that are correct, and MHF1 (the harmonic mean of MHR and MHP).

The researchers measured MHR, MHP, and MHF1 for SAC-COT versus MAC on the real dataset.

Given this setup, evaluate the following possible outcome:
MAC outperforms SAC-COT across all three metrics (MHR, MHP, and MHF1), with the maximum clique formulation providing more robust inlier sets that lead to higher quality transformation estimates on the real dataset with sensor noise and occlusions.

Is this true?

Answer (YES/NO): NO